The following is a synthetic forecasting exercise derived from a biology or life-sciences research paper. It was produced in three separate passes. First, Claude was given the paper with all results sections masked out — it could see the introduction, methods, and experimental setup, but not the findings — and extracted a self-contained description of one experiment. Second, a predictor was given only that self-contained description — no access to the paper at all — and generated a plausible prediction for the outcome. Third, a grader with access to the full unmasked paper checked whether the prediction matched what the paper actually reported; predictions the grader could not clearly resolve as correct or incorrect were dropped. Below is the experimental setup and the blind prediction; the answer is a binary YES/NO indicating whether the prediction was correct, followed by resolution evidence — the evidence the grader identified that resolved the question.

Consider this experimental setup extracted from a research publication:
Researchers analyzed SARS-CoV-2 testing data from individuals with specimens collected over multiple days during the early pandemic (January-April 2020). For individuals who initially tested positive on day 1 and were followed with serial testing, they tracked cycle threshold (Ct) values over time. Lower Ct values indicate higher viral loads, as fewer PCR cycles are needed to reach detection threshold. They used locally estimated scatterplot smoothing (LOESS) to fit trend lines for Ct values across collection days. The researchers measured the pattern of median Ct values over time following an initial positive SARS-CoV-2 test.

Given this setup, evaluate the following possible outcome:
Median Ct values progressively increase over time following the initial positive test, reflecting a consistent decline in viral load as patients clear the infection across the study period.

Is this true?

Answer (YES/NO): YES